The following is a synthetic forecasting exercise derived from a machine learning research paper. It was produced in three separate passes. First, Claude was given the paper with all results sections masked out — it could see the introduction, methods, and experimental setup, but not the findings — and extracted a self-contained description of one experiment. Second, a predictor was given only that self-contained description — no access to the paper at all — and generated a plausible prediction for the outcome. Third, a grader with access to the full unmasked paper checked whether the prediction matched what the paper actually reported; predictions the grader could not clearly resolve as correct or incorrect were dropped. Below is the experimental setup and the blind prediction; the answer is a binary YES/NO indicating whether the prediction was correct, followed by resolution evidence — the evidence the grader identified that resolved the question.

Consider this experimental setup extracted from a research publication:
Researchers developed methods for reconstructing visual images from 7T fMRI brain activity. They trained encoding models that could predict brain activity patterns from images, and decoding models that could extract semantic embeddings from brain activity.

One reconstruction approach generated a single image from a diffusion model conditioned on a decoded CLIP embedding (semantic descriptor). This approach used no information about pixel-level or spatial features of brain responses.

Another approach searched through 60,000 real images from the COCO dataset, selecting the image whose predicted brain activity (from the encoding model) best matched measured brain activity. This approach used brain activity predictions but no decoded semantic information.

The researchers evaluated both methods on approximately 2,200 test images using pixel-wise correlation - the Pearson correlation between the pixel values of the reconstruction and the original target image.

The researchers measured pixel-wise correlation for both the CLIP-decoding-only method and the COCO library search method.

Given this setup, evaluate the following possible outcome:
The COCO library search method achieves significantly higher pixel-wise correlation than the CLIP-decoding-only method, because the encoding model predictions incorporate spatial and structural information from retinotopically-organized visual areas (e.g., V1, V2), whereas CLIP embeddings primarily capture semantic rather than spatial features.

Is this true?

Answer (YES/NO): YES